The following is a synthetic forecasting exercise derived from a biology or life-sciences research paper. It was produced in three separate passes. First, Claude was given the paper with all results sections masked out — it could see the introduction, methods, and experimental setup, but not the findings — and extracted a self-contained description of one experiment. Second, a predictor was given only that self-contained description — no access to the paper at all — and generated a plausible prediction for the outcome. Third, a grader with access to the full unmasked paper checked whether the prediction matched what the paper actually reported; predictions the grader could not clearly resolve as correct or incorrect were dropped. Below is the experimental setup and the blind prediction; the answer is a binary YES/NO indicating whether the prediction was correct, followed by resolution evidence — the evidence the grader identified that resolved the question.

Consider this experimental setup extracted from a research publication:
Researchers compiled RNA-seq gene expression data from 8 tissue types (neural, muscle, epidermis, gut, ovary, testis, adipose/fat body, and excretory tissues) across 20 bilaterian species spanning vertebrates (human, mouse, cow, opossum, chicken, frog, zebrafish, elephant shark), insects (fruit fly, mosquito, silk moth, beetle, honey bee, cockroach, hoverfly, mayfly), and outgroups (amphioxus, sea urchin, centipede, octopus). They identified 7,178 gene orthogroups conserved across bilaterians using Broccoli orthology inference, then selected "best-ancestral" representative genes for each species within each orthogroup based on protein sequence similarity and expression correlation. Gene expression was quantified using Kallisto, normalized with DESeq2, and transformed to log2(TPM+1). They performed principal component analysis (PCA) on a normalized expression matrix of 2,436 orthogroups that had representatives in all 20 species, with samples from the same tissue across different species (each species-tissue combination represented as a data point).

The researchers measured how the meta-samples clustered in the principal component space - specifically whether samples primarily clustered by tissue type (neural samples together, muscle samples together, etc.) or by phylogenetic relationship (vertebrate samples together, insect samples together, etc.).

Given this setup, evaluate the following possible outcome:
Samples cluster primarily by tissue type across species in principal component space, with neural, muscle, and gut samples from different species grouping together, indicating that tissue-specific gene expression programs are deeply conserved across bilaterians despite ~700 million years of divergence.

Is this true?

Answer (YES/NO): NO